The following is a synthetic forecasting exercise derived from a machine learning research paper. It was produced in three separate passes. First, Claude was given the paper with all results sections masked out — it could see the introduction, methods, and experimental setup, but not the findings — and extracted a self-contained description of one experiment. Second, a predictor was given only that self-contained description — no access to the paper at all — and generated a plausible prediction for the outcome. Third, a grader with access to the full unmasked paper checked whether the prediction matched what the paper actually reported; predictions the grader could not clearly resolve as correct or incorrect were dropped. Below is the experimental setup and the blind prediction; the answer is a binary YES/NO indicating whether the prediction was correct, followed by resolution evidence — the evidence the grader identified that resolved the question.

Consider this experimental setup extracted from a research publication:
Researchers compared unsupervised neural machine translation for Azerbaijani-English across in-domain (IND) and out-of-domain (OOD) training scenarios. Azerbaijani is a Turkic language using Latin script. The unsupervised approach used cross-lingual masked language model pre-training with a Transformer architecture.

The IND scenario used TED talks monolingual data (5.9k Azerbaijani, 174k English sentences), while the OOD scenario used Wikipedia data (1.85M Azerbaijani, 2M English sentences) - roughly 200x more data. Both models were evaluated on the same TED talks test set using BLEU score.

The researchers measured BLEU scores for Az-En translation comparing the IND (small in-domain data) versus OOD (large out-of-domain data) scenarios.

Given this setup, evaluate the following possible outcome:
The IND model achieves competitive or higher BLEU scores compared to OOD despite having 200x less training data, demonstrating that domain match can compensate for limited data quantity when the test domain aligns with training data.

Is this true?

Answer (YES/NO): NO